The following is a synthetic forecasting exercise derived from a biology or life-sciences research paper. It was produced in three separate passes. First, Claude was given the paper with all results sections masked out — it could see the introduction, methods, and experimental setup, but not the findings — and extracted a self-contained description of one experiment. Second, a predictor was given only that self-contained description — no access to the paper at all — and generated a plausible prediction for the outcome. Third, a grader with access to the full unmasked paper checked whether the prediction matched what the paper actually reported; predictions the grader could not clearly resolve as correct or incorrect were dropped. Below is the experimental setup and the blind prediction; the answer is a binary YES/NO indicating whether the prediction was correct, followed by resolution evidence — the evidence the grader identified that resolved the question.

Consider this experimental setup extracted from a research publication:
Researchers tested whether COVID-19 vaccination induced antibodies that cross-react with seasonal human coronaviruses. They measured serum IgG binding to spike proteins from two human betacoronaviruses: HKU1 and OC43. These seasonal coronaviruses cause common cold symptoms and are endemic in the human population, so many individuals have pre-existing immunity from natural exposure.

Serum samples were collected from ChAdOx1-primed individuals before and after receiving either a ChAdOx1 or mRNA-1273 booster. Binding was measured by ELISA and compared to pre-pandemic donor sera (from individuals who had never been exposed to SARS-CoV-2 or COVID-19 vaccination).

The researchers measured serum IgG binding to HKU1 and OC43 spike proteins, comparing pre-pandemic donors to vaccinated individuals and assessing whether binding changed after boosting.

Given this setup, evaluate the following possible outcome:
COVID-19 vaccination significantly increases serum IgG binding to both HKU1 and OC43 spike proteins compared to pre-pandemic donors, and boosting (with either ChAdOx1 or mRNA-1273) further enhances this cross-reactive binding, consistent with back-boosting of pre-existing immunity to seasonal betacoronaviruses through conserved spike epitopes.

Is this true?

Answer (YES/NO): NO